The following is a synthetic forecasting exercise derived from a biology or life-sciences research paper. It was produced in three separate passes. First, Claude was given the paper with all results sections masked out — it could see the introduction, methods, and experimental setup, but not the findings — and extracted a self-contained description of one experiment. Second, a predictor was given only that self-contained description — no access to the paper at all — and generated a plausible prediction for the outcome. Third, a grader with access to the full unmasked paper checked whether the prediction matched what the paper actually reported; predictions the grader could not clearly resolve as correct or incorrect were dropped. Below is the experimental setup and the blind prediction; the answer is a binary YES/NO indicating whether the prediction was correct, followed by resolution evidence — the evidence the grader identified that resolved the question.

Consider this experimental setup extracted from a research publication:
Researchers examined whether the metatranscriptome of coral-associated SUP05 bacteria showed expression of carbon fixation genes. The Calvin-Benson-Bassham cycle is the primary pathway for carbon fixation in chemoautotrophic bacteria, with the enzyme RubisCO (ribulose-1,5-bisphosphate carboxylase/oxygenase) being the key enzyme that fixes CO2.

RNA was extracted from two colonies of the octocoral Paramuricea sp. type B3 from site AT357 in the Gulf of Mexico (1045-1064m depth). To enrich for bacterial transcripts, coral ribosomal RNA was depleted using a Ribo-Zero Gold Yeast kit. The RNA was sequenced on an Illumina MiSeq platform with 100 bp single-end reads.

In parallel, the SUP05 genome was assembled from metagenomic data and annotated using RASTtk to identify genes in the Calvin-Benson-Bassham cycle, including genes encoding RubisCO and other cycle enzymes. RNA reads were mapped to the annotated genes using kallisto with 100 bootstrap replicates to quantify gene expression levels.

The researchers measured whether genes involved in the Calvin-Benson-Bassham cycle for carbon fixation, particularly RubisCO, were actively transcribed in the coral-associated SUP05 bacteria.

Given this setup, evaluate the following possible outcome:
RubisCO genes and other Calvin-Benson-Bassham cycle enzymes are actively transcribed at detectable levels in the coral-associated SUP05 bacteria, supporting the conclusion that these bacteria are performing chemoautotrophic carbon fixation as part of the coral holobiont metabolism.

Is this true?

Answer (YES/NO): YES